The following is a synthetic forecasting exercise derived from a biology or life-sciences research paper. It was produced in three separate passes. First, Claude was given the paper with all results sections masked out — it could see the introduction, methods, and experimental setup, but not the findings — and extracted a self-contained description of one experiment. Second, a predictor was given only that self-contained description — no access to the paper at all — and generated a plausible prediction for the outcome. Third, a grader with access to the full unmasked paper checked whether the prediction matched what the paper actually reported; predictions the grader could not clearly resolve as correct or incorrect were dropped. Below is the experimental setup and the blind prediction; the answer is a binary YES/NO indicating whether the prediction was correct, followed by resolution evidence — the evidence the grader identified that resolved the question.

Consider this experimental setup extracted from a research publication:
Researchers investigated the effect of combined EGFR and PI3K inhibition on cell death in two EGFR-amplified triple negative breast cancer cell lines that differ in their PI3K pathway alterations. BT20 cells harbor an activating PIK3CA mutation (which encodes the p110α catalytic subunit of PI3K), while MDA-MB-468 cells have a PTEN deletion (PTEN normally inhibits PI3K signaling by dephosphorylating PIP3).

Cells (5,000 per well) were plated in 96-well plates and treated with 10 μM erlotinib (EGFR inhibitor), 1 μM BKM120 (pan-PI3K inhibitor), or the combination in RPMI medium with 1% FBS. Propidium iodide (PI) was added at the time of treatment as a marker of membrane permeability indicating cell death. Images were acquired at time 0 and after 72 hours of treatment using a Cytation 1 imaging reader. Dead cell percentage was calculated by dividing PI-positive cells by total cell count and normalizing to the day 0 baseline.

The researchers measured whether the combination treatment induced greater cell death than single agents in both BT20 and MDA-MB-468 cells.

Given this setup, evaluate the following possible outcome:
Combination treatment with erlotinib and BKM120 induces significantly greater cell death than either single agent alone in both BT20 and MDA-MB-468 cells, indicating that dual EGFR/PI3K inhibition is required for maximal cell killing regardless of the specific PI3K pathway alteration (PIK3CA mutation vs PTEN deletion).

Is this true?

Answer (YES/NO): YES